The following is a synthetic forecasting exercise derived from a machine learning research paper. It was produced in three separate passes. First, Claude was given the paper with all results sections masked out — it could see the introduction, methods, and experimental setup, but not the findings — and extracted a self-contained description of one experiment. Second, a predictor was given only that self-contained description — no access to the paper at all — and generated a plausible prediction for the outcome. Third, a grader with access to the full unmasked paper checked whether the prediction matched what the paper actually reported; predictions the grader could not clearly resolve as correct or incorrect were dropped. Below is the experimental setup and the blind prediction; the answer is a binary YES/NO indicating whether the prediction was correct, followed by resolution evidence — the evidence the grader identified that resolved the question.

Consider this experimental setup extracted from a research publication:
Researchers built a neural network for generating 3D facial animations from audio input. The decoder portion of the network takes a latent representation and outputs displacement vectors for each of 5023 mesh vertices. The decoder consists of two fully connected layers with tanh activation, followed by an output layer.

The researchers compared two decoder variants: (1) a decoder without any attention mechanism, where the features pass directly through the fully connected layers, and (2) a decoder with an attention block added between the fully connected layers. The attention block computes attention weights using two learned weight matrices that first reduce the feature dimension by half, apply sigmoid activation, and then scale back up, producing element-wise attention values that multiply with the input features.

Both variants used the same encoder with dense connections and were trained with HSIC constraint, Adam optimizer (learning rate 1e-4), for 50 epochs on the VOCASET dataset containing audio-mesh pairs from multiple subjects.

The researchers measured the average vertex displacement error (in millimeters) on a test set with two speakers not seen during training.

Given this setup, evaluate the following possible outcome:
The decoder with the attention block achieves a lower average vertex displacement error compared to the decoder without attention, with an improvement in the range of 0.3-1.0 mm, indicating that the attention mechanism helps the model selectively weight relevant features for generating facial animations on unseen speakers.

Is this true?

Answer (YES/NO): NO